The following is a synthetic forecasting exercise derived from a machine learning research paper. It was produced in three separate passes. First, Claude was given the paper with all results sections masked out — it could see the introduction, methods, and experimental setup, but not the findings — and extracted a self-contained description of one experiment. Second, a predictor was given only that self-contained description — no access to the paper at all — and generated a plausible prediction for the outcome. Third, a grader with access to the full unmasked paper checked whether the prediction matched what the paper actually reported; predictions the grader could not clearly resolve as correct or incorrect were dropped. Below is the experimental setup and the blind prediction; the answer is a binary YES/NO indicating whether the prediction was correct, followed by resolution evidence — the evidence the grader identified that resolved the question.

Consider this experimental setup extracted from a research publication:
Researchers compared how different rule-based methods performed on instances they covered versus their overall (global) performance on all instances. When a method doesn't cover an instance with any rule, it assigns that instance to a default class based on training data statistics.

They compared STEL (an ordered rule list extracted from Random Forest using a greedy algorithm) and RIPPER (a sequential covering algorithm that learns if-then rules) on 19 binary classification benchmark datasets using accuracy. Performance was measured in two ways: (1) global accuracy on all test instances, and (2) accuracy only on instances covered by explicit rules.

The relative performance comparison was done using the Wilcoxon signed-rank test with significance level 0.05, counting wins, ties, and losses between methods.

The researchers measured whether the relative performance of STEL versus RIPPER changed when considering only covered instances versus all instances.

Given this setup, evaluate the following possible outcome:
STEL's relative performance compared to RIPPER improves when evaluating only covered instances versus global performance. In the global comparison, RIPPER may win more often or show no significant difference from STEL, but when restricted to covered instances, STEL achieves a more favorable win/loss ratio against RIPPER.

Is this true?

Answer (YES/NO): YES